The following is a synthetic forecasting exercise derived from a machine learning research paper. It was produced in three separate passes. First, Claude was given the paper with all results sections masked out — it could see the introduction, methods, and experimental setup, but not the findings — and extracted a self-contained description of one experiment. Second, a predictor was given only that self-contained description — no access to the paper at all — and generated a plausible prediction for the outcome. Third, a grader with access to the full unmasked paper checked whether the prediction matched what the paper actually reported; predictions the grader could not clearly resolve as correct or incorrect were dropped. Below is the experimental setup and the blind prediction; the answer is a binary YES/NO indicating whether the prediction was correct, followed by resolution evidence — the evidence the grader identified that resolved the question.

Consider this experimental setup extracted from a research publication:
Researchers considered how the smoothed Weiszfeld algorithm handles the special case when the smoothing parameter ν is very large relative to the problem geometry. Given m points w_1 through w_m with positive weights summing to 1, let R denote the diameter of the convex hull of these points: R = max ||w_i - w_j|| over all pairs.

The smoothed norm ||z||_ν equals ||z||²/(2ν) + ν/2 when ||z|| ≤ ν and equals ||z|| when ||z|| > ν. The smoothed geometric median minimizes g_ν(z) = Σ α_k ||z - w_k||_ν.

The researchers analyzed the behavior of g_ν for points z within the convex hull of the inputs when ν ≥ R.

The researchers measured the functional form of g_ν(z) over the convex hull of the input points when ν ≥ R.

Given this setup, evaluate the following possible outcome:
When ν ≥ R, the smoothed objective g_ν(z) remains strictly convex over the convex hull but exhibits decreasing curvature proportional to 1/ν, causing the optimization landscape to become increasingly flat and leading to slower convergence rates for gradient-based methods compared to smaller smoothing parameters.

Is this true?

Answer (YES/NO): NO